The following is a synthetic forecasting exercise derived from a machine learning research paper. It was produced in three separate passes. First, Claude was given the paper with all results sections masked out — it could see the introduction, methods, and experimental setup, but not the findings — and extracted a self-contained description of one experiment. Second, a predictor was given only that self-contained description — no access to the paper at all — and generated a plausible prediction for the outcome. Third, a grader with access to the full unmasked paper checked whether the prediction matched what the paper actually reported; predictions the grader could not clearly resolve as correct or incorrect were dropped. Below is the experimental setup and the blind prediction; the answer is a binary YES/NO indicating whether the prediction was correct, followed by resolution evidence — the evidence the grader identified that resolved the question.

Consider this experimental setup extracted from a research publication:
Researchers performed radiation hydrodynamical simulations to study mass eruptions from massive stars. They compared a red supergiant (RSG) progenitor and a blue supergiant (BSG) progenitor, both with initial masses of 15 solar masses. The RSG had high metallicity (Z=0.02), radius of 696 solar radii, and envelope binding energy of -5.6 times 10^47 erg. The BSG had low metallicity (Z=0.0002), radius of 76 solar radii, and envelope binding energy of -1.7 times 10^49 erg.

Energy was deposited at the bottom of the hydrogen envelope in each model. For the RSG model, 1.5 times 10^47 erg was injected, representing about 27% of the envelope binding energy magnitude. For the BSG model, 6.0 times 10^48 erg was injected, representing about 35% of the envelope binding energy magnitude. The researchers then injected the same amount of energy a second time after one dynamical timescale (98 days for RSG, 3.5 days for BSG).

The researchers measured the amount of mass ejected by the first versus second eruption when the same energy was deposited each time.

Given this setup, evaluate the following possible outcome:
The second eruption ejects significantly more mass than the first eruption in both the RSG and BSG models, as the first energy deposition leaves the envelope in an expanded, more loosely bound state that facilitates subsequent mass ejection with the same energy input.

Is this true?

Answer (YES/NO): NO